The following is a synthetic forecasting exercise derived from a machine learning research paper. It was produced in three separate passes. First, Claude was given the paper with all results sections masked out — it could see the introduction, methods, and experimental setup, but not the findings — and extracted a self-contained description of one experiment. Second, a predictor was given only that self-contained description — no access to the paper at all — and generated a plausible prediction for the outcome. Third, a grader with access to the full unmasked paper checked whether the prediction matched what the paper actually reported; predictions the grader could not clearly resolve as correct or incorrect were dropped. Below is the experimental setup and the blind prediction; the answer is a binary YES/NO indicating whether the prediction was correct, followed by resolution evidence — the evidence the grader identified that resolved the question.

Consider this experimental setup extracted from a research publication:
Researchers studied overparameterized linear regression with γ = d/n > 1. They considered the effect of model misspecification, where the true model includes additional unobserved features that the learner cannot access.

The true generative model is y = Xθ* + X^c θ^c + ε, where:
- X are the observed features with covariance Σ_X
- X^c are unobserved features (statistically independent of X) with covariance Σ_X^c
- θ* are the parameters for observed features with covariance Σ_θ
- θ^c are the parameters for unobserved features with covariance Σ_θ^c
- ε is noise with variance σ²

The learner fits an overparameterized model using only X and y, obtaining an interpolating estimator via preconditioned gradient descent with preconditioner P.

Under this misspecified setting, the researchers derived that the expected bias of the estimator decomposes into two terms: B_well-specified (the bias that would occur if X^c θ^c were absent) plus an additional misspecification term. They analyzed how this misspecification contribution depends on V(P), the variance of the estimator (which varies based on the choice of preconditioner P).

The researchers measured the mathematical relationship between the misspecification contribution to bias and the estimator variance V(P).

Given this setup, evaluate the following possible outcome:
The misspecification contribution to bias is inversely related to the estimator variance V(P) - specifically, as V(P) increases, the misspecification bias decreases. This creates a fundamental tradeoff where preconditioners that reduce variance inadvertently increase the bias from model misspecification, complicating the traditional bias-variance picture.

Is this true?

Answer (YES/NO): NO